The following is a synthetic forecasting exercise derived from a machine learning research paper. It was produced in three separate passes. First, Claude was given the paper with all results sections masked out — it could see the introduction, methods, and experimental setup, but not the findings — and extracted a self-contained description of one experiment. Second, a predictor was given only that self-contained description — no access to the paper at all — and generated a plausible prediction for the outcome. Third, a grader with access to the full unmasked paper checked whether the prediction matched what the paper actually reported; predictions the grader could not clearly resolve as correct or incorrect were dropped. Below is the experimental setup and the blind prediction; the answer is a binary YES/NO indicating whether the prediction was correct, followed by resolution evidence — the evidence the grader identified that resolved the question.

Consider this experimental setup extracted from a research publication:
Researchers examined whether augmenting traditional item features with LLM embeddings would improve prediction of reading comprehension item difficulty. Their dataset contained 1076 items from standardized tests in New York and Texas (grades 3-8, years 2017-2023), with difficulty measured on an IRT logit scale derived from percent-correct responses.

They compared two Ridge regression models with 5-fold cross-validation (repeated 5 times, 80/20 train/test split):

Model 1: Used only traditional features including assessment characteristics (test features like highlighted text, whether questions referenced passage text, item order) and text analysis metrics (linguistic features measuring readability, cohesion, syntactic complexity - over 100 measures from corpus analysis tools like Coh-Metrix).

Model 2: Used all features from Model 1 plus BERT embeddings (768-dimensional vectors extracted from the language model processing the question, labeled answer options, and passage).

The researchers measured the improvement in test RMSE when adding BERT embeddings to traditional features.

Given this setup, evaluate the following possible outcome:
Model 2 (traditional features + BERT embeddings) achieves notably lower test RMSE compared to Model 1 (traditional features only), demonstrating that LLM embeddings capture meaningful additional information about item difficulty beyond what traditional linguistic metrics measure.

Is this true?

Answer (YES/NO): NO